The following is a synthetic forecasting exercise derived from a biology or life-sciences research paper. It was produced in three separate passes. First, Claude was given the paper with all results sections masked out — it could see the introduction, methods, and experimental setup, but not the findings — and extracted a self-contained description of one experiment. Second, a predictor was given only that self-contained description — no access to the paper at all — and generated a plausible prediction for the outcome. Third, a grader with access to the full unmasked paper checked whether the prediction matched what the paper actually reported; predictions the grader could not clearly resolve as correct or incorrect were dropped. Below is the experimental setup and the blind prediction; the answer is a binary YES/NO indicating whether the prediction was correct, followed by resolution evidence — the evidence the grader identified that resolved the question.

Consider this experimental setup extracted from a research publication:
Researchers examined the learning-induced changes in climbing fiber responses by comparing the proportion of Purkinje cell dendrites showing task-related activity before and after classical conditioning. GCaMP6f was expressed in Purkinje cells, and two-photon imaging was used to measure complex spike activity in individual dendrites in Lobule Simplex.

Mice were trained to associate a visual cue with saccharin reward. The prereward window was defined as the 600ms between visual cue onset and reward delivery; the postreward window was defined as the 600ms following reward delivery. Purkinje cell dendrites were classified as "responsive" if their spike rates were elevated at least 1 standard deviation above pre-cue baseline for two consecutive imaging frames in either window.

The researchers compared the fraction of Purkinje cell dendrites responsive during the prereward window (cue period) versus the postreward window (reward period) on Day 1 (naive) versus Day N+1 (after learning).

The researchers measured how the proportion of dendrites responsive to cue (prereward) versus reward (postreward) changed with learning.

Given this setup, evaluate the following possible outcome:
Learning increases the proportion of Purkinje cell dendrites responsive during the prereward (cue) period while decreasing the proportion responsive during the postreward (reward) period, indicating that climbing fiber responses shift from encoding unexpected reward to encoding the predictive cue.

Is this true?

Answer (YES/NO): YES